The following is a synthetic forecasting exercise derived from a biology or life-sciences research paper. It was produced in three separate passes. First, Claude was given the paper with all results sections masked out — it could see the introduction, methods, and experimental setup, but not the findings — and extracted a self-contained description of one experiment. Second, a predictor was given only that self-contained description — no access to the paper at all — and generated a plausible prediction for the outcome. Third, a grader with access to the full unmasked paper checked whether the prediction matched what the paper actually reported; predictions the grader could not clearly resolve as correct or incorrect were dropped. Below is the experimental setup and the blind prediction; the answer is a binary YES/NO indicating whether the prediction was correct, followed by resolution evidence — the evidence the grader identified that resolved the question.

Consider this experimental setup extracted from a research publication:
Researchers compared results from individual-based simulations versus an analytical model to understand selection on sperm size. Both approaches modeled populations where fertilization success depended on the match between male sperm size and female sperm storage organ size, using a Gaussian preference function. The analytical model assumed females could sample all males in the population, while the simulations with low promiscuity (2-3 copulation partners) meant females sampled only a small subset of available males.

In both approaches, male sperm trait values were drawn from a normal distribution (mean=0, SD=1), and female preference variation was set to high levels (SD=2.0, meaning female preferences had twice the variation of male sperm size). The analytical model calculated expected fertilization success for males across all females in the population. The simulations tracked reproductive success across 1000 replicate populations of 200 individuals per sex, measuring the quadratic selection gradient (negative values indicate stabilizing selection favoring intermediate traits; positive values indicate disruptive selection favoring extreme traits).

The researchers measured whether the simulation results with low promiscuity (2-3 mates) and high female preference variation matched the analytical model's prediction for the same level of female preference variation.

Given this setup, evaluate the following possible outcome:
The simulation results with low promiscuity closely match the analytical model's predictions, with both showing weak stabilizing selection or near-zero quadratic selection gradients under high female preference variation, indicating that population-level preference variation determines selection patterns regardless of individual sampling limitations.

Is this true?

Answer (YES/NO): NO